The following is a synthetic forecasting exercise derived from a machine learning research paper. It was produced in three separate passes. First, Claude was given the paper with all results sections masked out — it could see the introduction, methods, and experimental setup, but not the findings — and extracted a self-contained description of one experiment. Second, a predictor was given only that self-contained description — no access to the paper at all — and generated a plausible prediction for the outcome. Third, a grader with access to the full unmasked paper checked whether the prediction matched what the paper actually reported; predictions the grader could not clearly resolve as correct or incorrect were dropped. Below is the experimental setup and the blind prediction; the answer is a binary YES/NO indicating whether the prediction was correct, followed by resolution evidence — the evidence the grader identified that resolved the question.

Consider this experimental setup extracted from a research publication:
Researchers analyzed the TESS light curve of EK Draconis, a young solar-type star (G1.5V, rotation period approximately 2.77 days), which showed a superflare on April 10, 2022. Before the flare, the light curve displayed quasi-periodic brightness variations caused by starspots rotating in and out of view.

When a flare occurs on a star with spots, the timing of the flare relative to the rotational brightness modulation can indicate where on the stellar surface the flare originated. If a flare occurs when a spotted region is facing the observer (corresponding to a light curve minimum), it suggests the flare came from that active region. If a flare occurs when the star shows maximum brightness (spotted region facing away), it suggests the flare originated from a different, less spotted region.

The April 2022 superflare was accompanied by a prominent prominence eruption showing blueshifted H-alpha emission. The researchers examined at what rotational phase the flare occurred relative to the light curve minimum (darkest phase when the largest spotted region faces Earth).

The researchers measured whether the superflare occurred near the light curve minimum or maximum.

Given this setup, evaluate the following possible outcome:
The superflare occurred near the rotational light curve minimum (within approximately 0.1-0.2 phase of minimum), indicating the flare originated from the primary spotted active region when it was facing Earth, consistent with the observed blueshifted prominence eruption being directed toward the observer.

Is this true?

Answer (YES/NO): YES